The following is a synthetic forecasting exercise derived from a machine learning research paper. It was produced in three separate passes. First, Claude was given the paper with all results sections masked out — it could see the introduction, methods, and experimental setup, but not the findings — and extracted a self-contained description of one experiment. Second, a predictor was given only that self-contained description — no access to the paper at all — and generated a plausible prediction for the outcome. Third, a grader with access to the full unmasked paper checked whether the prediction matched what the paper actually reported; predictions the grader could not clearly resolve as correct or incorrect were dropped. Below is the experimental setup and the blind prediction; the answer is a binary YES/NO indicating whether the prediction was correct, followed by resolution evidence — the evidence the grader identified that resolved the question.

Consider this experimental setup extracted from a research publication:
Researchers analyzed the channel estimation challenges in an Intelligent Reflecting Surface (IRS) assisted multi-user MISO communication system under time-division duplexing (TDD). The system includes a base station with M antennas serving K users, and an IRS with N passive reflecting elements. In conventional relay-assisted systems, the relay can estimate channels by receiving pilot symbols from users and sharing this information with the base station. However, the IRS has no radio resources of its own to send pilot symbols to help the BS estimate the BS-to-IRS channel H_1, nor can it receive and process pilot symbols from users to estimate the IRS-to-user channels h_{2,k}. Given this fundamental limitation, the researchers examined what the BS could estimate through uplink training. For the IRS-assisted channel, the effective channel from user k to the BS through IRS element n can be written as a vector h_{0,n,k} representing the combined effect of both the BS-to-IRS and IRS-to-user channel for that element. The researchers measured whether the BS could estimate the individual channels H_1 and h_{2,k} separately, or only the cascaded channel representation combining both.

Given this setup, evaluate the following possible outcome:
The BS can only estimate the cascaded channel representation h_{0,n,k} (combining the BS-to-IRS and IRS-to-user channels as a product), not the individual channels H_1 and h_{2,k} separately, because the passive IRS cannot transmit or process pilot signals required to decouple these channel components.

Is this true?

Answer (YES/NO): YES